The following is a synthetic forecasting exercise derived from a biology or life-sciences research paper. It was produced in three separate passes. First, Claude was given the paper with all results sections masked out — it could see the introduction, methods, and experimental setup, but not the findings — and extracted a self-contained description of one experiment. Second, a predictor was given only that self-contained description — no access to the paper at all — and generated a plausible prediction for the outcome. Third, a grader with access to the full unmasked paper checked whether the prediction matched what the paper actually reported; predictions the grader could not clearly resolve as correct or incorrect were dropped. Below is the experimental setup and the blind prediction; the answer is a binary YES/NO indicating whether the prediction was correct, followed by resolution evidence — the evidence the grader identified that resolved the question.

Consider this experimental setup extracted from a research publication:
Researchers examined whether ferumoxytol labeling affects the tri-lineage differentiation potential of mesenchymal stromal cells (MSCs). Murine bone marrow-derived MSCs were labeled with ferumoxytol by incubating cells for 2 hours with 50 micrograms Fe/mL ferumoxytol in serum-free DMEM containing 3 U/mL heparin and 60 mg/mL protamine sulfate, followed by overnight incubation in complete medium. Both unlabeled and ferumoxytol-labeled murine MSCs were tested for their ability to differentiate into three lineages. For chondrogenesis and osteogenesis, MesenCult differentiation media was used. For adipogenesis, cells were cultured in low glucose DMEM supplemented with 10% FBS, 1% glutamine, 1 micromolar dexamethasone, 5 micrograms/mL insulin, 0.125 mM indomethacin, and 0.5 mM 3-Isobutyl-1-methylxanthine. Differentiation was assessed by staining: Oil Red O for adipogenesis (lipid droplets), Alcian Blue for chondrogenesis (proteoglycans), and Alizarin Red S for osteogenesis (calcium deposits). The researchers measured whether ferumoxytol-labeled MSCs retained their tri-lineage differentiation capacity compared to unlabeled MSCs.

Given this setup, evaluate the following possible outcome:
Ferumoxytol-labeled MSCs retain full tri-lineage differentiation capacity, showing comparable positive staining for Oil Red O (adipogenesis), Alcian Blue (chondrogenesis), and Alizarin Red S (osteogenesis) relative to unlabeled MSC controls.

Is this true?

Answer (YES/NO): YES